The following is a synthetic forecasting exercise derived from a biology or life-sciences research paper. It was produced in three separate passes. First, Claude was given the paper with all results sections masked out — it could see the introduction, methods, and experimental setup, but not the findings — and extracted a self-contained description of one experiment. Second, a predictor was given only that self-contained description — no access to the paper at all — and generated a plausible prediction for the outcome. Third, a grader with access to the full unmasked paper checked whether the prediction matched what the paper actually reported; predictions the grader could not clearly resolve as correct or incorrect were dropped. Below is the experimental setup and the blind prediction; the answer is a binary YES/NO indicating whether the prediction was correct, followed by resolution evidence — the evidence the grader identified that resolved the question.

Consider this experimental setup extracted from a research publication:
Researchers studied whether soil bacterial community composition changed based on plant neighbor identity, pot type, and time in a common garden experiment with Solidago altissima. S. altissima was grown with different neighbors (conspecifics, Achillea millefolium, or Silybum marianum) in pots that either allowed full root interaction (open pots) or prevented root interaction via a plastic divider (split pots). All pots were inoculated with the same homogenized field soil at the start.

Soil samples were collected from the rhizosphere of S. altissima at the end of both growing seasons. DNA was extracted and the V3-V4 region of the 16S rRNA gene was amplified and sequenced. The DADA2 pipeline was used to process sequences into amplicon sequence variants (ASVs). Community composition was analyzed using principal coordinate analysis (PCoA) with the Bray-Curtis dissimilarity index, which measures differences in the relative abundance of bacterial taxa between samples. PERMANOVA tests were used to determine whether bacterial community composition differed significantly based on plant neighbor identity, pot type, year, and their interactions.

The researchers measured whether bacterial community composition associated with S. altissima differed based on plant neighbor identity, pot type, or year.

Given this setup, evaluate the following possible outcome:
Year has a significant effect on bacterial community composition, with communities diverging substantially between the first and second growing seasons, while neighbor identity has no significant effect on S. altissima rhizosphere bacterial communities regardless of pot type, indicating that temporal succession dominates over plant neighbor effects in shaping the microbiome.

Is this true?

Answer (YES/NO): YES